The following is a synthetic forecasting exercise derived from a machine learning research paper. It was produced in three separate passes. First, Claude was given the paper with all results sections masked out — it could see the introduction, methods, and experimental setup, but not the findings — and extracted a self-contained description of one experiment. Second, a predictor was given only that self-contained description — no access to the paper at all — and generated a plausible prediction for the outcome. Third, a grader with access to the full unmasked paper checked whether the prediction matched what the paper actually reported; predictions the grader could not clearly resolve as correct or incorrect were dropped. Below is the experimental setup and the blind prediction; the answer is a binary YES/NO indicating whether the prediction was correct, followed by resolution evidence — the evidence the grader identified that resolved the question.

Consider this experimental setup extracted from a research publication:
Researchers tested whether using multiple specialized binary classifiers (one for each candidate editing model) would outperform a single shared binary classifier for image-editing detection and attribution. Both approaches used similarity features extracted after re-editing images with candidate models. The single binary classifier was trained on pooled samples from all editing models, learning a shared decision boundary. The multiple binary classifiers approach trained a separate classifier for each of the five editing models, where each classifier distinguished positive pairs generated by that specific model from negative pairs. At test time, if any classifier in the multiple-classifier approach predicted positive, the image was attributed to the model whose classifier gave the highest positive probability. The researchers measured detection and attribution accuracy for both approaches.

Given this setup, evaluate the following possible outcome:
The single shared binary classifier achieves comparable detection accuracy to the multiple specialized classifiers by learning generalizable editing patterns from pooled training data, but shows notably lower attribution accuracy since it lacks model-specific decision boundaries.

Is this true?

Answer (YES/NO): NO